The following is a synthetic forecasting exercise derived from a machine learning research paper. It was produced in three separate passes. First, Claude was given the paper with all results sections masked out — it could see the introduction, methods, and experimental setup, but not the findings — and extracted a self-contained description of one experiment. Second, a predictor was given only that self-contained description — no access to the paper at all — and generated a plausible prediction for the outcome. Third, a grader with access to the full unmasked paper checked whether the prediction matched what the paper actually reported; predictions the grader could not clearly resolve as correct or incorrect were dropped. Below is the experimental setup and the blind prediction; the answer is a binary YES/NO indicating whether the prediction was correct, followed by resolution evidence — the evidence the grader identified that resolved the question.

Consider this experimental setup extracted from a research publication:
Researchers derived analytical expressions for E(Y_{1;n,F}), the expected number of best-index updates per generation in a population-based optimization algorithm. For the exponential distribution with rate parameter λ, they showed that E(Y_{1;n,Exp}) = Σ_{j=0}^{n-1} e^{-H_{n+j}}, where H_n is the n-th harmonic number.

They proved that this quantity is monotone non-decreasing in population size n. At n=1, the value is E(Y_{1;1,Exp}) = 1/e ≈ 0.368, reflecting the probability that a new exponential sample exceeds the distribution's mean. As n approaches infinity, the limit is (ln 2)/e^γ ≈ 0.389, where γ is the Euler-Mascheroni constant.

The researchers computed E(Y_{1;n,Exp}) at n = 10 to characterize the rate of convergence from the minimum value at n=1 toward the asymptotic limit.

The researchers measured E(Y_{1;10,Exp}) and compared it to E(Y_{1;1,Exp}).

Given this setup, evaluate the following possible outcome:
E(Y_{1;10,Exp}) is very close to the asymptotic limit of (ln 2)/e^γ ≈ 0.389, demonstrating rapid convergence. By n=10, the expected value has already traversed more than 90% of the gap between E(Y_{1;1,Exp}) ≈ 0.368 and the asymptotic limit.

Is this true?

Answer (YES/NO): YES